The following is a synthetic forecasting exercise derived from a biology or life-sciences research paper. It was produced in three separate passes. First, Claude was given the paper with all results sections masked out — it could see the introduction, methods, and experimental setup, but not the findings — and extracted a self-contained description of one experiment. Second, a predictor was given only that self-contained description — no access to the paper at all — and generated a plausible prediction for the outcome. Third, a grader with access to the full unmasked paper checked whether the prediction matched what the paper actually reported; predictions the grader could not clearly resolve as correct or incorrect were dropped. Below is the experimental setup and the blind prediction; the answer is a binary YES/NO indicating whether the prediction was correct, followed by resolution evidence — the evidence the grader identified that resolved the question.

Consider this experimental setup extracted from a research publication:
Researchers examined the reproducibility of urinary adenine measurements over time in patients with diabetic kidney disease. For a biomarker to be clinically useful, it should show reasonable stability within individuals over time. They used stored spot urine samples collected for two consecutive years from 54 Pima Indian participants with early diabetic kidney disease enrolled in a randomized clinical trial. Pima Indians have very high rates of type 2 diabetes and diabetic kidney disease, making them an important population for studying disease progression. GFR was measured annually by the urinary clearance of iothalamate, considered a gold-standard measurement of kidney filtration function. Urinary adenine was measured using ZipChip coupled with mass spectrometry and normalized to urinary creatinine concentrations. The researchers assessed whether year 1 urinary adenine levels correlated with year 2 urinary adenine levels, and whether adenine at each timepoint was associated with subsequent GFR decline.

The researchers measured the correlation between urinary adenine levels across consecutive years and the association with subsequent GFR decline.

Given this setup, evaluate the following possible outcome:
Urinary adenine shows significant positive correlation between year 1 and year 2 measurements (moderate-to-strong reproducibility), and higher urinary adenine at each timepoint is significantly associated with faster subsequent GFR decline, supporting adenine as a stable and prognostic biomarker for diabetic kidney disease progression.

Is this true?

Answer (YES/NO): YES